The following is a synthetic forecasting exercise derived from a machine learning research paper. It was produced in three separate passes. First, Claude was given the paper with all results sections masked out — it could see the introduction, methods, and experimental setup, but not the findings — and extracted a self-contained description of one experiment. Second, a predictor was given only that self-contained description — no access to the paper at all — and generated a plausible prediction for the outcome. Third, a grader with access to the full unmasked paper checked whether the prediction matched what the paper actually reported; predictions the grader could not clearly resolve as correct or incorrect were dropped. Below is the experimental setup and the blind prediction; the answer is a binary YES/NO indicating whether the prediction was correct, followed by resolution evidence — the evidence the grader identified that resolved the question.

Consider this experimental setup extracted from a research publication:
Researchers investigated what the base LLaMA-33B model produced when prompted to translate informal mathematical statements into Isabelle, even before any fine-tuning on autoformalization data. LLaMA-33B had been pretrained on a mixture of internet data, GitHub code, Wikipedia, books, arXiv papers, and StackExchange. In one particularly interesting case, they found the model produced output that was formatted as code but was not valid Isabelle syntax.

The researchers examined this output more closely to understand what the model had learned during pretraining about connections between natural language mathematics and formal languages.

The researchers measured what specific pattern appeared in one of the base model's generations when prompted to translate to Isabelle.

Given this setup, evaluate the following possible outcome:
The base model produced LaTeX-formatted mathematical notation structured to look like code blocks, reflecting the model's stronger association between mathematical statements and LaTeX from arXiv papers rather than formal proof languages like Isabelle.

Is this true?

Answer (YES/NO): NO